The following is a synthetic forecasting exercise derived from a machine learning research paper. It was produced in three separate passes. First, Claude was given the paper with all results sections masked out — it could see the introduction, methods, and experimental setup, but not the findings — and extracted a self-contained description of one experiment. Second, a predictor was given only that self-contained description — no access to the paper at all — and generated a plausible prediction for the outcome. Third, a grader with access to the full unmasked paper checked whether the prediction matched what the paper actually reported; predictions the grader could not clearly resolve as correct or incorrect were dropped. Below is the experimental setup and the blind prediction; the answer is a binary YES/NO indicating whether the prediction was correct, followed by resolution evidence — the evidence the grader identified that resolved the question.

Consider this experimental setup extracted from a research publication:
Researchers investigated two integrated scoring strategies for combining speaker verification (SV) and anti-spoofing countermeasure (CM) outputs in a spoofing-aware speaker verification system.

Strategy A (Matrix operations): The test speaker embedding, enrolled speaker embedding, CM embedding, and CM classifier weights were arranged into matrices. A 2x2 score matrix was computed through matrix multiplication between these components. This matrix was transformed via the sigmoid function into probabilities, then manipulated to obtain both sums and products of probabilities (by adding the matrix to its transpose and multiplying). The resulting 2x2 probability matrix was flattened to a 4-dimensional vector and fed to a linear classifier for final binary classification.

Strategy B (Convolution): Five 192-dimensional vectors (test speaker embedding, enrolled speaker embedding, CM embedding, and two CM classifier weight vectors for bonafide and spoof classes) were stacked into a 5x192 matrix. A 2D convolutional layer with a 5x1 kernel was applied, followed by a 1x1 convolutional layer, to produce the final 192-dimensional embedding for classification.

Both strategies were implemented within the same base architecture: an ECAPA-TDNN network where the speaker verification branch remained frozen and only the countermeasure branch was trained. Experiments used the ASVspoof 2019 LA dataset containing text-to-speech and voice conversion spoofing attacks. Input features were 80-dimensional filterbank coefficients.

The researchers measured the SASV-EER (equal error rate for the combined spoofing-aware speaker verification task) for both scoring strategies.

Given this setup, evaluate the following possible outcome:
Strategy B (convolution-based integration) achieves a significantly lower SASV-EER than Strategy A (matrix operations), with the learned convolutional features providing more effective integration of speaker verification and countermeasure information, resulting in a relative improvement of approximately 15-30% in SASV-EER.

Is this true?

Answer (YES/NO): NO